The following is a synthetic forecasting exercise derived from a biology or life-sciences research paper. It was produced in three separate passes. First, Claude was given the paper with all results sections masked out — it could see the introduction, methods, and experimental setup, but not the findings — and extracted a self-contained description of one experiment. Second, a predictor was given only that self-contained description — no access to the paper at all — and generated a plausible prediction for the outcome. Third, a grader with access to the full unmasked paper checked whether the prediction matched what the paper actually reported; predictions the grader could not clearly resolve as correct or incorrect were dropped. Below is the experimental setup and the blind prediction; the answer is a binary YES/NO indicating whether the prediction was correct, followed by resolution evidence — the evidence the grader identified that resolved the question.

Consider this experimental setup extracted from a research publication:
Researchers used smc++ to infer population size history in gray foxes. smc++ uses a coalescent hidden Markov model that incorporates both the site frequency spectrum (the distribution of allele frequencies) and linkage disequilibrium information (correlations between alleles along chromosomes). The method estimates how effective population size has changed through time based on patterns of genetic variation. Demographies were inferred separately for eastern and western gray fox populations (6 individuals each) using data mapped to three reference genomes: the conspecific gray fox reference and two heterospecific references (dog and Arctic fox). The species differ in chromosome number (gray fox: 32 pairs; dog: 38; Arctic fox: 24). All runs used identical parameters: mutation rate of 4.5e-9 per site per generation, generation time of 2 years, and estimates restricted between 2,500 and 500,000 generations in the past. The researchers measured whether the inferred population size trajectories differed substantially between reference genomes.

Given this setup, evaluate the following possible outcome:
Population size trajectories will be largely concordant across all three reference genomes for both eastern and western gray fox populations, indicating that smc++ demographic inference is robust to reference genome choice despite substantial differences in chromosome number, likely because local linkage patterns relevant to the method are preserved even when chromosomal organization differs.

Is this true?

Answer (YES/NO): NO